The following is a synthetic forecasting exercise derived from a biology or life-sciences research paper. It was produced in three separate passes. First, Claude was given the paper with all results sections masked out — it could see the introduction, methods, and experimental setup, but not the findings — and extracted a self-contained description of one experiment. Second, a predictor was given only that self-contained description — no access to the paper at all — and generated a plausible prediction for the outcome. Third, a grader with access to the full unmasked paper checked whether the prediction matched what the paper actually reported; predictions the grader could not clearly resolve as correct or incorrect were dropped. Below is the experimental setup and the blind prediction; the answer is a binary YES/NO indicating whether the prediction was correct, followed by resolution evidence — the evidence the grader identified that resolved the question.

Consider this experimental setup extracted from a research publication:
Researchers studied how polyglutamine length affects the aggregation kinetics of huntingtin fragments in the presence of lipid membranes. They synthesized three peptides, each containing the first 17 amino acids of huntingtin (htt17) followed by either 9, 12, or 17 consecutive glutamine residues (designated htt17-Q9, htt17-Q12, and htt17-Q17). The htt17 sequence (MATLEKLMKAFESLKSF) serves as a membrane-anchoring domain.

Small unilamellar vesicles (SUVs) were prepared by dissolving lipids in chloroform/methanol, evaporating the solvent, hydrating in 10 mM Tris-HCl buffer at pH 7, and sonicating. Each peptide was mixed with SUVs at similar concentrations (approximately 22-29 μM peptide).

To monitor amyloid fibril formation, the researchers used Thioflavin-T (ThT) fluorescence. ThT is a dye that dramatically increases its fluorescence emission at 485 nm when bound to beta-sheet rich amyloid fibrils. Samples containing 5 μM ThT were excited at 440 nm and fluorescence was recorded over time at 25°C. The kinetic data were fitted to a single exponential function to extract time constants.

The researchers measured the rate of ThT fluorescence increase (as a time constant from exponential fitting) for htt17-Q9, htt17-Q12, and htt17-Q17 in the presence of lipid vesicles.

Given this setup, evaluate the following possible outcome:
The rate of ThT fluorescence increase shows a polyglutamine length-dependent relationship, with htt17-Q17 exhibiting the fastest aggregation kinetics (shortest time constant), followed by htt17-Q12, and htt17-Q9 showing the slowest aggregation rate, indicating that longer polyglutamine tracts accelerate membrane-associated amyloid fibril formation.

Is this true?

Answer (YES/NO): YES